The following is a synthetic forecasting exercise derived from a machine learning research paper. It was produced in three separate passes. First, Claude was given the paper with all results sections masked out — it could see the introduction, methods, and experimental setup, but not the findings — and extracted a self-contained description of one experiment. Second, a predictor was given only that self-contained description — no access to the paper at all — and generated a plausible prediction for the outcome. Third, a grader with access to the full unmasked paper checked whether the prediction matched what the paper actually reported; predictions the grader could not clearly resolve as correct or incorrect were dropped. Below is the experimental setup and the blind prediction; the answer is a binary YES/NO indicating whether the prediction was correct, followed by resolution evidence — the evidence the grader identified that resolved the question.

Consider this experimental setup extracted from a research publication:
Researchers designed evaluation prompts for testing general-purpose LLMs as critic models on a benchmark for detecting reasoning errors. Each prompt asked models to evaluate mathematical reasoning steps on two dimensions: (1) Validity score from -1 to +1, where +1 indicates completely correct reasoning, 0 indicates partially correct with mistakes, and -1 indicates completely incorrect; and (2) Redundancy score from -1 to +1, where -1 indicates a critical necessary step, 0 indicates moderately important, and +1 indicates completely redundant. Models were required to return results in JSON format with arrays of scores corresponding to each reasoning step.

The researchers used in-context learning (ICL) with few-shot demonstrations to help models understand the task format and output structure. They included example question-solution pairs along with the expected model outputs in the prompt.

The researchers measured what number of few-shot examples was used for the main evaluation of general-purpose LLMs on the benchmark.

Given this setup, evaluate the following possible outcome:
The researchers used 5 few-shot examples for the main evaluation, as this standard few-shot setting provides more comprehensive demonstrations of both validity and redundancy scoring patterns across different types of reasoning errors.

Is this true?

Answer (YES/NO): NO